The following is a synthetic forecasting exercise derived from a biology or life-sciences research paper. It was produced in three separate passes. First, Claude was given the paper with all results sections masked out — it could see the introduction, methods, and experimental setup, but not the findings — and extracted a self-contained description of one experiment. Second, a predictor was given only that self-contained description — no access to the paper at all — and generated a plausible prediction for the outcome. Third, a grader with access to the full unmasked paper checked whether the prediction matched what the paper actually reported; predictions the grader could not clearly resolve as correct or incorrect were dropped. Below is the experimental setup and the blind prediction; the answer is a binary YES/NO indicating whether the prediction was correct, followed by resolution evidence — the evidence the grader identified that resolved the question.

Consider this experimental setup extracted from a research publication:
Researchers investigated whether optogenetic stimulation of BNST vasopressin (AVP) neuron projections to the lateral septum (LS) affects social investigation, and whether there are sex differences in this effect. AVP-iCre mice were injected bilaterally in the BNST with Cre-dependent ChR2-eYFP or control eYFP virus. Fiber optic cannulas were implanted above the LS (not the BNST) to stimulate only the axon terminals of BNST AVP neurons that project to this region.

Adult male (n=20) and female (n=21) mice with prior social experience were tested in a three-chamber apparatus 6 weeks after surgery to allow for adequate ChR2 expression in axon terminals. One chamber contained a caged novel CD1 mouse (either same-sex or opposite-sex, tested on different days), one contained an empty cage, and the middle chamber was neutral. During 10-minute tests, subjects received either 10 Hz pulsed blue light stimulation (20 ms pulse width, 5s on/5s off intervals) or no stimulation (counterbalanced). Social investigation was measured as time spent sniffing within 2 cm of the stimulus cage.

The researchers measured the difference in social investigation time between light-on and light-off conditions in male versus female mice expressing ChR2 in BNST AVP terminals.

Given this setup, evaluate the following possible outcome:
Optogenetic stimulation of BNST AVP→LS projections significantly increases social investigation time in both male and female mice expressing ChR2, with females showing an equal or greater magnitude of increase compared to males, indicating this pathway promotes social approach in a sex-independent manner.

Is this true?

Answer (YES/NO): NO